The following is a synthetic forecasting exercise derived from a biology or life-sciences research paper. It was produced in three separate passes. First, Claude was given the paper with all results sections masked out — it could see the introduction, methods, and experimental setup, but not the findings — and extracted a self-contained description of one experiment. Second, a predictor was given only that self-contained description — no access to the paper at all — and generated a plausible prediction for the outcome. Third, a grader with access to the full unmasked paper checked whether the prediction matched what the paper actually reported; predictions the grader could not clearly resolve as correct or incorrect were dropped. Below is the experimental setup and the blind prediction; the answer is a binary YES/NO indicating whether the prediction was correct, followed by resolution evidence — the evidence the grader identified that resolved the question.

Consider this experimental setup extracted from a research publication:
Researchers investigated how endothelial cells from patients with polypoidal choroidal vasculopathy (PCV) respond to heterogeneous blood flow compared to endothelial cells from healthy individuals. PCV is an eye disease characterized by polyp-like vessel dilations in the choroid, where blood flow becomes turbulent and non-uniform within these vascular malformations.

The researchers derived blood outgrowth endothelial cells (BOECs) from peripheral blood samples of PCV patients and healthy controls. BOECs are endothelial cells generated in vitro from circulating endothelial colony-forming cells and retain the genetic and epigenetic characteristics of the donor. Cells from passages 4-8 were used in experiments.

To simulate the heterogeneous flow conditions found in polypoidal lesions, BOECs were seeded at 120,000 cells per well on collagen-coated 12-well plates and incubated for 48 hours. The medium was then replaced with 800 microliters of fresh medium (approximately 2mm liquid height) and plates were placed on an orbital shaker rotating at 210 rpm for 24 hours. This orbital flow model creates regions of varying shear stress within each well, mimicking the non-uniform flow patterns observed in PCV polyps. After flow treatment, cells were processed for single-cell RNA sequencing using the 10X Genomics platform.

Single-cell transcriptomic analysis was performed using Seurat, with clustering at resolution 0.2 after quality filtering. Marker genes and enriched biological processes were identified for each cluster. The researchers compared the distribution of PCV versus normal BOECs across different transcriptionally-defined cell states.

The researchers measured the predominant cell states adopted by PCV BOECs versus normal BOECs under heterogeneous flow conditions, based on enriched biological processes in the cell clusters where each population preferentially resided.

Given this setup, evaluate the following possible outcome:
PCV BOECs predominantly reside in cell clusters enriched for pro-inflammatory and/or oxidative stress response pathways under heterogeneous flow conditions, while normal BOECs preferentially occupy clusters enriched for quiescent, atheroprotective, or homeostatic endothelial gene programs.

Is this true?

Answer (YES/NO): NO